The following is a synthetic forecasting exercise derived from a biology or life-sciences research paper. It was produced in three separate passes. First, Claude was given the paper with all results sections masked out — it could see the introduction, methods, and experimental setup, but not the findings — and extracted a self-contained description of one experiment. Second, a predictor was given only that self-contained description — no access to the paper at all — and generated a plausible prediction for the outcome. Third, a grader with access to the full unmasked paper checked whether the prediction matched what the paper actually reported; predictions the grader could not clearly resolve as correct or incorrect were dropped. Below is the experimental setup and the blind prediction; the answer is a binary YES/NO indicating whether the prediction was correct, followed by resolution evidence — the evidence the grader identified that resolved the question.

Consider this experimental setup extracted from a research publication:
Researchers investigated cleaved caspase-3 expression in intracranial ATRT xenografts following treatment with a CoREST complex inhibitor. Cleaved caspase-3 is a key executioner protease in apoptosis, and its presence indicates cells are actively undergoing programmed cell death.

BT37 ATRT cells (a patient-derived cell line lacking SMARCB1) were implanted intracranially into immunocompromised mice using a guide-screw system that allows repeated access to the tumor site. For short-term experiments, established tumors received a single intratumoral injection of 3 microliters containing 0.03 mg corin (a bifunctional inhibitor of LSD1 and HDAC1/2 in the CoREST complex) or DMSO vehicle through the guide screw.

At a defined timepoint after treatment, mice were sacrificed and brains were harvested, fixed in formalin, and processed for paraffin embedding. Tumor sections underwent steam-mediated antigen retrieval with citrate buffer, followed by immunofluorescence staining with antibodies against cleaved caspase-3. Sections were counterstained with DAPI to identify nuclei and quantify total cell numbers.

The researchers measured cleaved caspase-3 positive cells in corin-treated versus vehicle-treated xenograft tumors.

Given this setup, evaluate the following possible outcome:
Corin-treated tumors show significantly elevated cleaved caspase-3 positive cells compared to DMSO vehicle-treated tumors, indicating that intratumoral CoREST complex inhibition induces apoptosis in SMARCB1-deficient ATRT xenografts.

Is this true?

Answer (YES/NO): YES